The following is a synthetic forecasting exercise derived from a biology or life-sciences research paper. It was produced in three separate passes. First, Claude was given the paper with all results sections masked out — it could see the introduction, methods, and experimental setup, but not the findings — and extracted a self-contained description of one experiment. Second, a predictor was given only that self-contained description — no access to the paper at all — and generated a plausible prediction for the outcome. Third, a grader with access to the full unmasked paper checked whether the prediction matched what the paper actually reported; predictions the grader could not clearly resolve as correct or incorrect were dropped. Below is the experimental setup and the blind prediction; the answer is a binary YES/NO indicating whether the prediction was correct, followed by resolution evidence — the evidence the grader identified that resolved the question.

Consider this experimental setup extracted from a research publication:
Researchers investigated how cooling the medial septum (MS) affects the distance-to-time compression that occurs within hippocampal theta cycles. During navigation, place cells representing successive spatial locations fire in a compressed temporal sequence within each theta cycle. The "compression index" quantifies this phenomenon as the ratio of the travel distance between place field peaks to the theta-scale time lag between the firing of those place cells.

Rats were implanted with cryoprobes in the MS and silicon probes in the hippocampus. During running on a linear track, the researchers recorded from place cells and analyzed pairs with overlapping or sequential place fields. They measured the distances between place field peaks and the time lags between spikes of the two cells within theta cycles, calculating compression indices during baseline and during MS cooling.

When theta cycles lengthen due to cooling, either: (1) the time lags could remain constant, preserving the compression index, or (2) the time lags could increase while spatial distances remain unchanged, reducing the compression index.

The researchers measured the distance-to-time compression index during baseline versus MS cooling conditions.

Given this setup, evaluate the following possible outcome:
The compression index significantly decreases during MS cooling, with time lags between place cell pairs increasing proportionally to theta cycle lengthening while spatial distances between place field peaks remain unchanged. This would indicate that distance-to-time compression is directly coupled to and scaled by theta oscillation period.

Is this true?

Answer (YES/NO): YES